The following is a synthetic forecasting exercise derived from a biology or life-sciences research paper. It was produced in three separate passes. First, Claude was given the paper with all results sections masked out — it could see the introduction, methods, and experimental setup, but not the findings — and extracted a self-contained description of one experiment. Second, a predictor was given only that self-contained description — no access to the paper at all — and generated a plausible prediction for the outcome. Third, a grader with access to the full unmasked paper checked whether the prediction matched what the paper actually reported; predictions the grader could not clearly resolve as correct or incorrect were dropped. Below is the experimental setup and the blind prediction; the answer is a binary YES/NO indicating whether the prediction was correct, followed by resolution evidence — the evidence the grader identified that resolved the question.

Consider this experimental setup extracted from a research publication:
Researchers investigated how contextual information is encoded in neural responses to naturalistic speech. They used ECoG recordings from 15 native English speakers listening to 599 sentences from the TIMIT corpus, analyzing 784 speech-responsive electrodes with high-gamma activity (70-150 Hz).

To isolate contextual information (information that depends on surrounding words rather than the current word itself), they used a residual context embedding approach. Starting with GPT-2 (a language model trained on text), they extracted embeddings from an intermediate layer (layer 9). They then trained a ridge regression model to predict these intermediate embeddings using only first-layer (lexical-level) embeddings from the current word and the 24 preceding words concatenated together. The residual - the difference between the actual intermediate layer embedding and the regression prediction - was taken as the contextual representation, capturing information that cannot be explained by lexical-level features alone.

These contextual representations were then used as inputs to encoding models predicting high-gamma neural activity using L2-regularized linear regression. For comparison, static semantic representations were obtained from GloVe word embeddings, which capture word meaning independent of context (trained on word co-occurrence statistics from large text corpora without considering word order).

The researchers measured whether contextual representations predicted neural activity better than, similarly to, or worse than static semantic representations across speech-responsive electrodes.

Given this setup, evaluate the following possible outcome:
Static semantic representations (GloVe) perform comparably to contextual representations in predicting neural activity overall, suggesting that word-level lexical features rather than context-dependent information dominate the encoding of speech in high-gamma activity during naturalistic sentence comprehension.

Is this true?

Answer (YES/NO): NO